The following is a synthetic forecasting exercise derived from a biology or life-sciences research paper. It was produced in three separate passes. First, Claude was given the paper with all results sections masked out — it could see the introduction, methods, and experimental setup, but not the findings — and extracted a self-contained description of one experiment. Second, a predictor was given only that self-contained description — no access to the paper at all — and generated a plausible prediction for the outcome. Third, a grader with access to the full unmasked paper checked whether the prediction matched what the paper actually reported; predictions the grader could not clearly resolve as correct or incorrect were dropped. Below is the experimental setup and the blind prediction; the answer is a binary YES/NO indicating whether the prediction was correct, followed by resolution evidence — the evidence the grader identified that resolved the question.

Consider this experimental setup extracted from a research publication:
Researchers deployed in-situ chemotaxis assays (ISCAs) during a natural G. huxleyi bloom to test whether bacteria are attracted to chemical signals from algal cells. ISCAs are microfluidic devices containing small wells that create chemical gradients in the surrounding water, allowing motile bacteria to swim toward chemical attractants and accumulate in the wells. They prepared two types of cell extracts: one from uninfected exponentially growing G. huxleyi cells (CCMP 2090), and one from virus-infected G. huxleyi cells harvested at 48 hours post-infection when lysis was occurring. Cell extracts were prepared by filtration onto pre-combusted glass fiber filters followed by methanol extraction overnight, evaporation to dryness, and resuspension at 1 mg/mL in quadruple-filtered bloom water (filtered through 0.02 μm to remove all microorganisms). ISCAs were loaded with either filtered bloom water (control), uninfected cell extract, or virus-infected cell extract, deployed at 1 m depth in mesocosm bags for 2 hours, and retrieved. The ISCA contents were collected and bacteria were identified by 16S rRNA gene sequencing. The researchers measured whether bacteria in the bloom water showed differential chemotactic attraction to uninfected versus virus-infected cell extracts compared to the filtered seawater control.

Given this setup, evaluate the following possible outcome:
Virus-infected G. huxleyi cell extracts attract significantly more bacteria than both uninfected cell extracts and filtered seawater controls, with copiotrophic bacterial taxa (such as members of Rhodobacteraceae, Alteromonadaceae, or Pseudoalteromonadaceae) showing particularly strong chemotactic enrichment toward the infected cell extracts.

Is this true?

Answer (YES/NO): NO